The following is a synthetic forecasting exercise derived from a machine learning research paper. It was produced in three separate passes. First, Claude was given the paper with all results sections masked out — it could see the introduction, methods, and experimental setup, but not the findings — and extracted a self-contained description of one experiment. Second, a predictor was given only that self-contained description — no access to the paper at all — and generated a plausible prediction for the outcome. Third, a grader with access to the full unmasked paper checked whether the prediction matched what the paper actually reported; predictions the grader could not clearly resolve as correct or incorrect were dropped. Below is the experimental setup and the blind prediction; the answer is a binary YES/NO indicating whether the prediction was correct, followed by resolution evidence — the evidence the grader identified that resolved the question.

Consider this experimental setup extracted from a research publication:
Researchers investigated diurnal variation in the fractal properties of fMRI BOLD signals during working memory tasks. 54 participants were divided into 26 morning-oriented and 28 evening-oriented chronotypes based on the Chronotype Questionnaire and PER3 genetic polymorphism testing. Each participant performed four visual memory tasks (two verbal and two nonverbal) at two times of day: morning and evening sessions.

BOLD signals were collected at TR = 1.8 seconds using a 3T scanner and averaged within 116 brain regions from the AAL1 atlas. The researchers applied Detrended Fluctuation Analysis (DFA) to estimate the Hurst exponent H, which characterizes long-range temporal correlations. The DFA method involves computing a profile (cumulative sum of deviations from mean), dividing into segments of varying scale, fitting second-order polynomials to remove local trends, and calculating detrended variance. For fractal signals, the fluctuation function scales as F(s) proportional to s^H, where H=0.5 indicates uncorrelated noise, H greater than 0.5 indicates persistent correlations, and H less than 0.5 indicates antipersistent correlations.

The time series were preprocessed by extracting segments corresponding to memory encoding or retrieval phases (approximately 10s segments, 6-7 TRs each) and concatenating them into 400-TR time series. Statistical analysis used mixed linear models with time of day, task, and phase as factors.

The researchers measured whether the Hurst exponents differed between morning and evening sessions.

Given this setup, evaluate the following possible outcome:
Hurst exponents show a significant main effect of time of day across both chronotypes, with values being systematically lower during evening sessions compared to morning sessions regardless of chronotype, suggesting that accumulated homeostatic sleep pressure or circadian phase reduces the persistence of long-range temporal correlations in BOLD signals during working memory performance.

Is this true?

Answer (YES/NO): NO